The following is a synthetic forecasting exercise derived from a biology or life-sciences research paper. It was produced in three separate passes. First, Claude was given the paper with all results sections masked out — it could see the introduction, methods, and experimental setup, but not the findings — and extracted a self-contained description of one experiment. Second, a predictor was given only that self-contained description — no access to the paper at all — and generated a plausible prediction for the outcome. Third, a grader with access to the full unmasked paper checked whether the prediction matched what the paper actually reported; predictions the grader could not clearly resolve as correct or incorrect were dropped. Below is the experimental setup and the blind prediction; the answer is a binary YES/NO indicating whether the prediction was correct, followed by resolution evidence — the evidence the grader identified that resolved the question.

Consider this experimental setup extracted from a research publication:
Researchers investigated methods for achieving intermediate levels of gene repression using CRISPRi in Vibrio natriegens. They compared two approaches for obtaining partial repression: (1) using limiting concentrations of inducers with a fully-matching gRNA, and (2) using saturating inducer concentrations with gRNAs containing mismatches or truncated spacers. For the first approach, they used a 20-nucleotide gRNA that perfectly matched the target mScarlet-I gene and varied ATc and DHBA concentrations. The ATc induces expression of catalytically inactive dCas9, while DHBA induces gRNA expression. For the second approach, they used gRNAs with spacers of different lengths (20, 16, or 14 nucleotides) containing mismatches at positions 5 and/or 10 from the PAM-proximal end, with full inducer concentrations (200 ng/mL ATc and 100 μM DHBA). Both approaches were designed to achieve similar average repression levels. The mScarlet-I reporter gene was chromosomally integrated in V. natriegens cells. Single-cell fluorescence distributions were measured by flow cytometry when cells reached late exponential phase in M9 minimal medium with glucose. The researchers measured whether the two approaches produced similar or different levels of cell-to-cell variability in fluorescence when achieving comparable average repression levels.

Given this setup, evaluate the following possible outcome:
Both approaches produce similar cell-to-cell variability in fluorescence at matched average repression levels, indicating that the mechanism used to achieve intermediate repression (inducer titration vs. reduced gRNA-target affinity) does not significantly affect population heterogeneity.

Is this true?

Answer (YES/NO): NO